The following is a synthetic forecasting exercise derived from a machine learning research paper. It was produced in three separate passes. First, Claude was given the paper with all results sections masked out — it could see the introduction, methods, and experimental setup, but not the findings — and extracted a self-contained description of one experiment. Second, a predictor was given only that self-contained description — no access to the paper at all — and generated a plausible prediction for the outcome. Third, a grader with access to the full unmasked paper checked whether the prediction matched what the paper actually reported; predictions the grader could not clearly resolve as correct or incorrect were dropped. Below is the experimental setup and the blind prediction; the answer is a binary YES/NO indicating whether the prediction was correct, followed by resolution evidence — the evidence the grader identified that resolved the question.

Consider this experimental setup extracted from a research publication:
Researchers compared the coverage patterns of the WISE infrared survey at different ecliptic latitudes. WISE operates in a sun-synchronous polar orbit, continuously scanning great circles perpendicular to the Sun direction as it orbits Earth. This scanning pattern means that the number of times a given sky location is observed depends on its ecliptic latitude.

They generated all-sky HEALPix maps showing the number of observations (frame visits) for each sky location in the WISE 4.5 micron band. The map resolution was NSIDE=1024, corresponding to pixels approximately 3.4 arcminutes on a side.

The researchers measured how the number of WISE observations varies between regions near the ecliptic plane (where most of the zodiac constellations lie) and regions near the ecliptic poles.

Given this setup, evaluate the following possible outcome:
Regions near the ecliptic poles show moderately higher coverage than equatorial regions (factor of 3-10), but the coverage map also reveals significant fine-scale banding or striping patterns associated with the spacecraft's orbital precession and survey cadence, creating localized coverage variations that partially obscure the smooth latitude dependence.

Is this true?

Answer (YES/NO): NO